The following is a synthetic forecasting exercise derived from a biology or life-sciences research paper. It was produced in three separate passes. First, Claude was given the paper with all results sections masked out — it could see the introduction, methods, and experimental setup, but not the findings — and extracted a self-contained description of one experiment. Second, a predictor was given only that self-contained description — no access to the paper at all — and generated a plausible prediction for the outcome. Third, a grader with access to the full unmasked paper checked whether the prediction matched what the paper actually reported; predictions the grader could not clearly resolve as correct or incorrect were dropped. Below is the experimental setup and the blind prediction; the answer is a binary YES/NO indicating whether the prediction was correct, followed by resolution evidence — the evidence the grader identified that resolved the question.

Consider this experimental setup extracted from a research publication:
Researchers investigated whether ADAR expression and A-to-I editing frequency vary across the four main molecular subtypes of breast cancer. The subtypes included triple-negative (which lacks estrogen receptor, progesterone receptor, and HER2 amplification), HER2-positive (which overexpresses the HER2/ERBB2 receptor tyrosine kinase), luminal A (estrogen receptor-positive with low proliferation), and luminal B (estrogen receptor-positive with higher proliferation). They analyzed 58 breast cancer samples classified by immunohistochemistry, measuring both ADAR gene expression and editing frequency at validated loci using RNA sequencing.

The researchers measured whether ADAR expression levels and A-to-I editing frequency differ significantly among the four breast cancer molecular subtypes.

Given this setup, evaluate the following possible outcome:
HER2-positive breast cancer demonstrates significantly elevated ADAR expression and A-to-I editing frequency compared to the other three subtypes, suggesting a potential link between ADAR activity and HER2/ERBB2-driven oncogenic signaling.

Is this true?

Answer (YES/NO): NO